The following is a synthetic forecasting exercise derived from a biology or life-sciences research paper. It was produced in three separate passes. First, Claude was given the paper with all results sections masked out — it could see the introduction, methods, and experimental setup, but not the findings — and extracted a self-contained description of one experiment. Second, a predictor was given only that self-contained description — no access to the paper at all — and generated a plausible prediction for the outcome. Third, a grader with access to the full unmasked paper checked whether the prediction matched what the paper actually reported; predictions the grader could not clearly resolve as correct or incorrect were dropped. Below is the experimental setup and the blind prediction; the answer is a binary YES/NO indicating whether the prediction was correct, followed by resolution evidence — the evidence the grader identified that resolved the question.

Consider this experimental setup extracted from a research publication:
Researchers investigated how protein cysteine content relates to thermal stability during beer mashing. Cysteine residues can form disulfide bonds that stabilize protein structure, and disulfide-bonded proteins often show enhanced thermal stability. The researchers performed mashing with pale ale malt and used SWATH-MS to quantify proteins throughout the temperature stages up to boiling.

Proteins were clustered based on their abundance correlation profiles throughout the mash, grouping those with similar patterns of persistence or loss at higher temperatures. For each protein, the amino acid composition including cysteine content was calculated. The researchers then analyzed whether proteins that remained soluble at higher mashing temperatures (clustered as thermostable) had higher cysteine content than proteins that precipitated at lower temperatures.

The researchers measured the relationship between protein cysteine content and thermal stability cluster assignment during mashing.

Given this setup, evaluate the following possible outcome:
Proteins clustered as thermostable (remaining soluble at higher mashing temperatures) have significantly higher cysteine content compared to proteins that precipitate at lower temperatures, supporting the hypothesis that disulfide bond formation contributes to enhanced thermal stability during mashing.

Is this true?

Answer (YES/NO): YES